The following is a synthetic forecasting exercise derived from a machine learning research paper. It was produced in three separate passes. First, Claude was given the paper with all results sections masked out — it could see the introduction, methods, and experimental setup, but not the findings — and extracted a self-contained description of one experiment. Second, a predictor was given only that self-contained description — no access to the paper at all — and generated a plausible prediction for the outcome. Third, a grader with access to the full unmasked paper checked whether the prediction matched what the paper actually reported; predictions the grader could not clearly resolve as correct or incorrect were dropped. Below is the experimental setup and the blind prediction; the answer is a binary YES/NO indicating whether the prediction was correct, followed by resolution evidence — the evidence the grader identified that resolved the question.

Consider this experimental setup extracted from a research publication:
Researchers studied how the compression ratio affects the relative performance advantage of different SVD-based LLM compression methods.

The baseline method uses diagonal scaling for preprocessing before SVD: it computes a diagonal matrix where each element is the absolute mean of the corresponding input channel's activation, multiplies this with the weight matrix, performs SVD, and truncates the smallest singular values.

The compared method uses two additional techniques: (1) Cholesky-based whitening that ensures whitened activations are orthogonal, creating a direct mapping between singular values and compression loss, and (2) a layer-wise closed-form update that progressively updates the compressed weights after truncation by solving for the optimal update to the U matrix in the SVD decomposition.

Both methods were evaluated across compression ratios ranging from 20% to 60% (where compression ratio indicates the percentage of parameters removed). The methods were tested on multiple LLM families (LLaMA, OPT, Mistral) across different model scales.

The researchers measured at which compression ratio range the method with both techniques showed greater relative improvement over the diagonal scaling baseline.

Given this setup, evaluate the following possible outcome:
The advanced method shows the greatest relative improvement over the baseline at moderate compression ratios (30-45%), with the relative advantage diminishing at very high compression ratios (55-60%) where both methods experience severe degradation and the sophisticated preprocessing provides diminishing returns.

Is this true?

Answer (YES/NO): NO